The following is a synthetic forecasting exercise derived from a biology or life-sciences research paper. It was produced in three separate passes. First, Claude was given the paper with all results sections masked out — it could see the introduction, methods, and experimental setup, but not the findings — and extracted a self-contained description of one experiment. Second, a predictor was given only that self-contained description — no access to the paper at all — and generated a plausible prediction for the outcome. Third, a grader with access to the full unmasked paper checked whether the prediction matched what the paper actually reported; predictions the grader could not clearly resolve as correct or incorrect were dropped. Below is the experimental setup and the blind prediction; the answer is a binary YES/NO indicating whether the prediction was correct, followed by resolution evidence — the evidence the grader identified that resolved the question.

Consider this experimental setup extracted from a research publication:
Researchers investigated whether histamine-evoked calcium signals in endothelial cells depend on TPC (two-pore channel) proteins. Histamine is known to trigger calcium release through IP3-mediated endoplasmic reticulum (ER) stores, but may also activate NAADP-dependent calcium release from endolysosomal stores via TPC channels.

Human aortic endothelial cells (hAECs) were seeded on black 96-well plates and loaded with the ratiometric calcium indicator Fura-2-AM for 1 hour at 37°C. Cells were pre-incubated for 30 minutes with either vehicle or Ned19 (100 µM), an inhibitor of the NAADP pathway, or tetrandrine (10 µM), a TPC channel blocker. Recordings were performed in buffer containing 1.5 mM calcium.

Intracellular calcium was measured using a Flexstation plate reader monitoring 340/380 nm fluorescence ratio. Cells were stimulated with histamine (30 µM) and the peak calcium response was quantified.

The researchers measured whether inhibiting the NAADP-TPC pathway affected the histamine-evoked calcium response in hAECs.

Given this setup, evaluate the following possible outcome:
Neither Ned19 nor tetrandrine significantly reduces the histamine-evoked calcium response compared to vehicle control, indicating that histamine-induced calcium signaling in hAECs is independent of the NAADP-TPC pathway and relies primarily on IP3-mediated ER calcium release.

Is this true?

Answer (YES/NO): NO